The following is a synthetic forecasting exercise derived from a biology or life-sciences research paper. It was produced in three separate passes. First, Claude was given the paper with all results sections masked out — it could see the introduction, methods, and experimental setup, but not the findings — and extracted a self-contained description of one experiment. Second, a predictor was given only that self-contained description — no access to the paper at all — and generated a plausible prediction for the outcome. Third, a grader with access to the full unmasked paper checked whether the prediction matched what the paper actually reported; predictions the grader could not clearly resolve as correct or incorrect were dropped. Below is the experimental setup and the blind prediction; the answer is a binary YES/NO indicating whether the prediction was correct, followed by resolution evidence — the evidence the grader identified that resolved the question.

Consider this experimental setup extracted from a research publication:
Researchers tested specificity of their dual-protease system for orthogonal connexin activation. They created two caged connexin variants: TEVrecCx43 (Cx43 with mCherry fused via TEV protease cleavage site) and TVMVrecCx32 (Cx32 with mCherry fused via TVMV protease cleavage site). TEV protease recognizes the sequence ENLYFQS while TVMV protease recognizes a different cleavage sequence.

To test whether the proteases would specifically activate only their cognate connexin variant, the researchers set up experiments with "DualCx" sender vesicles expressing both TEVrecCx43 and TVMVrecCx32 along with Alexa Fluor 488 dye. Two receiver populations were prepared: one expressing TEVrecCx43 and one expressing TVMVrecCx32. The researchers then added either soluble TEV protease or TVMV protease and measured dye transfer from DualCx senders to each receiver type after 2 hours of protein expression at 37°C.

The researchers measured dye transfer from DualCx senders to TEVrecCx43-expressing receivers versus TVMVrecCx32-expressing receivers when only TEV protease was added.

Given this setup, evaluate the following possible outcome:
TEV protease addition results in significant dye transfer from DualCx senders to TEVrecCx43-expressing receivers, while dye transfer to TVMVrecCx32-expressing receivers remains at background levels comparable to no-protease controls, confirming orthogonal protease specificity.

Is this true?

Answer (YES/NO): YES